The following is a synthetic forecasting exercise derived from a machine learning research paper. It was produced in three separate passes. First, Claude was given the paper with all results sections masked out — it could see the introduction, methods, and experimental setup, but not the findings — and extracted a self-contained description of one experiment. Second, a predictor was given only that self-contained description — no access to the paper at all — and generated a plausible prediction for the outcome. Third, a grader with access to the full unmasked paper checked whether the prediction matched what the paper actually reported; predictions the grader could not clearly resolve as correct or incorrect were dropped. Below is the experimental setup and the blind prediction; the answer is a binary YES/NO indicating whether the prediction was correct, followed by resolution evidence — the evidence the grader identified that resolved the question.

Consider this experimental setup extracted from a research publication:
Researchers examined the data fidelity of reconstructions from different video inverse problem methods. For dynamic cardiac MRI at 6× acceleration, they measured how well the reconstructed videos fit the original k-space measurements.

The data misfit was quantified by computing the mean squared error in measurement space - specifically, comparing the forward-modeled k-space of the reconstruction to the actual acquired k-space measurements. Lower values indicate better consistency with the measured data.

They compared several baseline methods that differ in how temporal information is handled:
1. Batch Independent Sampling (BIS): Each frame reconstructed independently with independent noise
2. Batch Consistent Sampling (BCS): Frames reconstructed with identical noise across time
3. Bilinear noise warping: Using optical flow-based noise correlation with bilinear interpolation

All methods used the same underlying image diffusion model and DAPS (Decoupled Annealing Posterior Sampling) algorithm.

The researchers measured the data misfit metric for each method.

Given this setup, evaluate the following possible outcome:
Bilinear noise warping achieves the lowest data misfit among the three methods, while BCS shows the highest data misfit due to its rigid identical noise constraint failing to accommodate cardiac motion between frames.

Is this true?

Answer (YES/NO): YES